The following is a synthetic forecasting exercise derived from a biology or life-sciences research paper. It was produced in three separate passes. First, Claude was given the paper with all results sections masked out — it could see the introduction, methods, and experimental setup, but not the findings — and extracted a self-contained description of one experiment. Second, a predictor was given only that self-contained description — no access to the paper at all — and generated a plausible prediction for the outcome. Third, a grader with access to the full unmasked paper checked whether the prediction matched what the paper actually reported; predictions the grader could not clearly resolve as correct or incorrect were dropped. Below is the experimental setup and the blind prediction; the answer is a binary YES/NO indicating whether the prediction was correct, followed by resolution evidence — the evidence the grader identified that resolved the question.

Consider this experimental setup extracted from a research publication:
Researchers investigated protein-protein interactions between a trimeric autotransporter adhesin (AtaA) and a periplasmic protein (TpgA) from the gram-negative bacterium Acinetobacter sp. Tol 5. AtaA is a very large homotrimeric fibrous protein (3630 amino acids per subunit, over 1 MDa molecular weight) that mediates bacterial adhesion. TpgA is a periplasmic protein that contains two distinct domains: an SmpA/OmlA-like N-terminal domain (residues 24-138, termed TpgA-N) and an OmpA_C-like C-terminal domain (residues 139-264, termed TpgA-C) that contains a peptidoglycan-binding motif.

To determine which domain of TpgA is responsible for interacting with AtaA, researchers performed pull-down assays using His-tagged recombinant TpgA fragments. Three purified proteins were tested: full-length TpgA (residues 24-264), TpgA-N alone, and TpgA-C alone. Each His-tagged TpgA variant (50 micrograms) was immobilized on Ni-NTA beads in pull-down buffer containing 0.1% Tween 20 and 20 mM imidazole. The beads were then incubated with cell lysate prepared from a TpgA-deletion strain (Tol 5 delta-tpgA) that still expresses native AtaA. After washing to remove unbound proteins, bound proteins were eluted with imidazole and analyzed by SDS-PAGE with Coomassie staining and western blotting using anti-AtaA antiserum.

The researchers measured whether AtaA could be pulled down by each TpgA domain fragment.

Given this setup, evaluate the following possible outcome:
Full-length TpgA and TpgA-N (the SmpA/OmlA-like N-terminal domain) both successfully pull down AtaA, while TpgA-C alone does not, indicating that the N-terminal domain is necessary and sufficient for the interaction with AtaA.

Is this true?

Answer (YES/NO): YES